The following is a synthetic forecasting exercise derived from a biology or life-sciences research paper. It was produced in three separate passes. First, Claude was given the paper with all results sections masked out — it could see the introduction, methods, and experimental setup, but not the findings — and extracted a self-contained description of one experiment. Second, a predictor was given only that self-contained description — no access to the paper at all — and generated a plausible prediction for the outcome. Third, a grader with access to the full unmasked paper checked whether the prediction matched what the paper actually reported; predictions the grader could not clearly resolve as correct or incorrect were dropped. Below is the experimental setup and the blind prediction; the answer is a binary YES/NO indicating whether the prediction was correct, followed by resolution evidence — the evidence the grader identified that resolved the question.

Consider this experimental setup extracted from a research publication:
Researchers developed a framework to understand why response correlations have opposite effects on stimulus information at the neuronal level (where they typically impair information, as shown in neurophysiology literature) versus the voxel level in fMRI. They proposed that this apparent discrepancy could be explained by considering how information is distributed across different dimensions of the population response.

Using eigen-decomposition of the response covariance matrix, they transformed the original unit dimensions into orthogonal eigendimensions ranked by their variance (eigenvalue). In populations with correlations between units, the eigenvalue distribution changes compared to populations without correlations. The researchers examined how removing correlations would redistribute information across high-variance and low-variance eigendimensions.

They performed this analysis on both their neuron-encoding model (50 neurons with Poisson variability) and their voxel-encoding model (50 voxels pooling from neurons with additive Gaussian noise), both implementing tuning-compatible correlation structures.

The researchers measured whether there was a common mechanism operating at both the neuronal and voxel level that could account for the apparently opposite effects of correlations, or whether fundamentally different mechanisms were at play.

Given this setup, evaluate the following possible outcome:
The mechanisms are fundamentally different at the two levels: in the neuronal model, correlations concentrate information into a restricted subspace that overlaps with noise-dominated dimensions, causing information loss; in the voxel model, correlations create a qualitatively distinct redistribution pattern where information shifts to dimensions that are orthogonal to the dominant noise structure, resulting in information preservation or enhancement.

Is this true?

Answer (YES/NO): NO